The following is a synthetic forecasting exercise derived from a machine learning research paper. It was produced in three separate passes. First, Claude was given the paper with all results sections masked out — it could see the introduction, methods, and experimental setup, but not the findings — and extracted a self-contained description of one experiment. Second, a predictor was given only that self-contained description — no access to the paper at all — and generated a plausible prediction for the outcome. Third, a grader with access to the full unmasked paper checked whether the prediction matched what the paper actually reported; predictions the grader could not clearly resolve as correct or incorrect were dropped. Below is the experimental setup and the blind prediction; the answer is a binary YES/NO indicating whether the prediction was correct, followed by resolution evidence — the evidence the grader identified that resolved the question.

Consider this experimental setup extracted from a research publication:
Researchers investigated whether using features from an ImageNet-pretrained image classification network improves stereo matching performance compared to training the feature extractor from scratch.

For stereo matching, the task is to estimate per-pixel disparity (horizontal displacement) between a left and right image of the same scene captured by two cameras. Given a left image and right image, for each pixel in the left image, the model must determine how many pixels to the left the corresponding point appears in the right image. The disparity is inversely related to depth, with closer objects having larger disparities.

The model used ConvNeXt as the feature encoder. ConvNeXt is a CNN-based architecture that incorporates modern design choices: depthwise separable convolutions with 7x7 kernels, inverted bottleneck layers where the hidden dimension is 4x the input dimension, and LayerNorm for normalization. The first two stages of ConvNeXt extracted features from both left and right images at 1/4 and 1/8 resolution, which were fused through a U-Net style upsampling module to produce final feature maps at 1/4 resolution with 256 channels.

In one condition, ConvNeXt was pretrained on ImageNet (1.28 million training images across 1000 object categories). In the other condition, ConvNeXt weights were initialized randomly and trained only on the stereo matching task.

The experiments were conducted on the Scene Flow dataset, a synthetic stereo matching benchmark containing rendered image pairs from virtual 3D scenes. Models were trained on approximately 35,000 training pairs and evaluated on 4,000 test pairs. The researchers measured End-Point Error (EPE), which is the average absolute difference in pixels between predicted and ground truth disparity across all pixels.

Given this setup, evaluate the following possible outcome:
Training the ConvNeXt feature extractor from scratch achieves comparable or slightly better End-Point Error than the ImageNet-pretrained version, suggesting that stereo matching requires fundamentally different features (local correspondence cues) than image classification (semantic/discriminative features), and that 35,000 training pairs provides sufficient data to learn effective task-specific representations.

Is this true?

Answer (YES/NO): NO